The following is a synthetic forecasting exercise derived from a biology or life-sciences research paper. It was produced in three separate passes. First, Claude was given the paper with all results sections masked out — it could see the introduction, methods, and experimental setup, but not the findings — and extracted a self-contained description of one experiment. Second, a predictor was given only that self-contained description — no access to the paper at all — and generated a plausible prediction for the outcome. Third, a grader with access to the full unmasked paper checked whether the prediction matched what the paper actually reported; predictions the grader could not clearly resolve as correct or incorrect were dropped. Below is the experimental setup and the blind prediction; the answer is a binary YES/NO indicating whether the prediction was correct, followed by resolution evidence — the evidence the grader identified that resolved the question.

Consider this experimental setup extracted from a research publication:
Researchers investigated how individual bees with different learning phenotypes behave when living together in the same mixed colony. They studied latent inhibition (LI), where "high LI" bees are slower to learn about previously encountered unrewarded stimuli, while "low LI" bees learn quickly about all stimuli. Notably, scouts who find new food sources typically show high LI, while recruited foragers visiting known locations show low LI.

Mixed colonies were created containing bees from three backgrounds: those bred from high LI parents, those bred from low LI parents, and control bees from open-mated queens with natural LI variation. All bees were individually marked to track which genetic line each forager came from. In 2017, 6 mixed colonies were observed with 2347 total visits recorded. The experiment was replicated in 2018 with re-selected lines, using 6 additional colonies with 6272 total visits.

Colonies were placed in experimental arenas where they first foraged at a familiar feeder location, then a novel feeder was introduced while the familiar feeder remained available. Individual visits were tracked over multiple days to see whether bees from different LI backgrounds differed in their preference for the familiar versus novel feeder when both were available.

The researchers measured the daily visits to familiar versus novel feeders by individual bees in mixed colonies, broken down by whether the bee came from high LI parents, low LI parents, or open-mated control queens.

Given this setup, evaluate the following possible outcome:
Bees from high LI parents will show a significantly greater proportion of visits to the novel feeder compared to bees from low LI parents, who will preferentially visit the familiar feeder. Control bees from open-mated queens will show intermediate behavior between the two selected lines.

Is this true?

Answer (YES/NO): NO